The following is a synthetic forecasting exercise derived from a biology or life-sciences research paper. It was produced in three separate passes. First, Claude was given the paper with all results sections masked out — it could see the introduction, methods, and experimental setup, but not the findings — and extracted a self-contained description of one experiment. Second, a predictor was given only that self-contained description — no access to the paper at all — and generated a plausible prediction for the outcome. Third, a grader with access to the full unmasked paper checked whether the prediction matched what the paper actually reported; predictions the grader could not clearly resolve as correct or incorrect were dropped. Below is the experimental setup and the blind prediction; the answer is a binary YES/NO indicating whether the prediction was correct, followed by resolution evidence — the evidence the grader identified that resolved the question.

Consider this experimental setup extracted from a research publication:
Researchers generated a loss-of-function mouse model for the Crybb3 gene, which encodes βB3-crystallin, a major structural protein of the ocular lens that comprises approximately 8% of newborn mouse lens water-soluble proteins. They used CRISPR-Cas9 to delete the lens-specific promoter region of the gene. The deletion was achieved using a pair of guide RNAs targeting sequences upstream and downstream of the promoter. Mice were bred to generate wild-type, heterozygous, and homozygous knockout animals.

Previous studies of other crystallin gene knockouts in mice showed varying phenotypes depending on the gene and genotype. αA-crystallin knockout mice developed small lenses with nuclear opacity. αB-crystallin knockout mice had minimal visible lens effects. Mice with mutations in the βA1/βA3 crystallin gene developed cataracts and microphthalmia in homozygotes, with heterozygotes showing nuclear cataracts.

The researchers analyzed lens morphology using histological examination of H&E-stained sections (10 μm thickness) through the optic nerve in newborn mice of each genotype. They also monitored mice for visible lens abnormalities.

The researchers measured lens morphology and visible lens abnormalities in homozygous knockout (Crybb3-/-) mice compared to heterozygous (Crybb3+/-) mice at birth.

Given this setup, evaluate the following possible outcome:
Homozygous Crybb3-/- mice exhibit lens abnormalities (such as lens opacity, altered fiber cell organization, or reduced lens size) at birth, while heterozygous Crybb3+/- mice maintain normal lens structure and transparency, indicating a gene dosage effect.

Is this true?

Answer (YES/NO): YES